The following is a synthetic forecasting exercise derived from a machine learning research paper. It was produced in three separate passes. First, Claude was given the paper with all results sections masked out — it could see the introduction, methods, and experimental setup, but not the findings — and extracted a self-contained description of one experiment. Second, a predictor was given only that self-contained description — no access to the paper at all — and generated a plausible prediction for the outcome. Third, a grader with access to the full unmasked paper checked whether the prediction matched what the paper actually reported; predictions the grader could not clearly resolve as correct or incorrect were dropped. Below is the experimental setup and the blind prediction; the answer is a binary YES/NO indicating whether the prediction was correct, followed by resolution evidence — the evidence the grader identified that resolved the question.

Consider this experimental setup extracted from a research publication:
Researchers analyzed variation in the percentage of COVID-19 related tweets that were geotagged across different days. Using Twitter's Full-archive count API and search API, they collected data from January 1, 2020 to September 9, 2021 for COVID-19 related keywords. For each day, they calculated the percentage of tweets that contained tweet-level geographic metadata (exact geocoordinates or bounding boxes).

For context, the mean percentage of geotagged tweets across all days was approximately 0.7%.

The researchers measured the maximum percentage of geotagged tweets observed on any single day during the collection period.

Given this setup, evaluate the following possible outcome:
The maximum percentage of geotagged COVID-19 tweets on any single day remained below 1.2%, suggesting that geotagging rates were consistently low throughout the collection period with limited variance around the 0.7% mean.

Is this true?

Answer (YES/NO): NO